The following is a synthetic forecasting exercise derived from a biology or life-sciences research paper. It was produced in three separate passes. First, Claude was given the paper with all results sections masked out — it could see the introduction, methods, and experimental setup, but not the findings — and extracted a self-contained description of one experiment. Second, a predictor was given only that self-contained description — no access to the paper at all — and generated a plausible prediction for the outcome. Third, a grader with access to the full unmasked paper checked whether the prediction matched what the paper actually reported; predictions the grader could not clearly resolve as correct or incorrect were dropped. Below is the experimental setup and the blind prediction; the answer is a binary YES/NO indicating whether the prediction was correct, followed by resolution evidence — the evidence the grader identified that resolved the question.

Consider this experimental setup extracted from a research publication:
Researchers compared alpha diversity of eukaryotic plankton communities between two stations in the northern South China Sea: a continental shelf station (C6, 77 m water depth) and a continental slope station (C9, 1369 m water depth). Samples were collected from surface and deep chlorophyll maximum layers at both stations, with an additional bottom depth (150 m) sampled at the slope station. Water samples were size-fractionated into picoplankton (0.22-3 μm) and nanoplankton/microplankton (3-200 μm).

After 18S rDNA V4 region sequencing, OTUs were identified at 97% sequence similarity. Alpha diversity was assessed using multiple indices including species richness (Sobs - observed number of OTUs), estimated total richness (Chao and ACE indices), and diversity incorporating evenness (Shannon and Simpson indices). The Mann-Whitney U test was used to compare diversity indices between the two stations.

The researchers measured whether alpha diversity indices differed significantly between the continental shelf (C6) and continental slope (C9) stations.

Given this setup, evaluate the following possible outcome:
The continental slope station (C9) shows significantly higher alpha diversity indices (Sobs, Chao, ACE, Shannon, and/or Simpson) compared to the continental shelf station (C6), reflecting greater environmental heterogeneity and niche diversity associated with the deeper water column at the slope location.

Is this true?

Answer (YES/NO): YES